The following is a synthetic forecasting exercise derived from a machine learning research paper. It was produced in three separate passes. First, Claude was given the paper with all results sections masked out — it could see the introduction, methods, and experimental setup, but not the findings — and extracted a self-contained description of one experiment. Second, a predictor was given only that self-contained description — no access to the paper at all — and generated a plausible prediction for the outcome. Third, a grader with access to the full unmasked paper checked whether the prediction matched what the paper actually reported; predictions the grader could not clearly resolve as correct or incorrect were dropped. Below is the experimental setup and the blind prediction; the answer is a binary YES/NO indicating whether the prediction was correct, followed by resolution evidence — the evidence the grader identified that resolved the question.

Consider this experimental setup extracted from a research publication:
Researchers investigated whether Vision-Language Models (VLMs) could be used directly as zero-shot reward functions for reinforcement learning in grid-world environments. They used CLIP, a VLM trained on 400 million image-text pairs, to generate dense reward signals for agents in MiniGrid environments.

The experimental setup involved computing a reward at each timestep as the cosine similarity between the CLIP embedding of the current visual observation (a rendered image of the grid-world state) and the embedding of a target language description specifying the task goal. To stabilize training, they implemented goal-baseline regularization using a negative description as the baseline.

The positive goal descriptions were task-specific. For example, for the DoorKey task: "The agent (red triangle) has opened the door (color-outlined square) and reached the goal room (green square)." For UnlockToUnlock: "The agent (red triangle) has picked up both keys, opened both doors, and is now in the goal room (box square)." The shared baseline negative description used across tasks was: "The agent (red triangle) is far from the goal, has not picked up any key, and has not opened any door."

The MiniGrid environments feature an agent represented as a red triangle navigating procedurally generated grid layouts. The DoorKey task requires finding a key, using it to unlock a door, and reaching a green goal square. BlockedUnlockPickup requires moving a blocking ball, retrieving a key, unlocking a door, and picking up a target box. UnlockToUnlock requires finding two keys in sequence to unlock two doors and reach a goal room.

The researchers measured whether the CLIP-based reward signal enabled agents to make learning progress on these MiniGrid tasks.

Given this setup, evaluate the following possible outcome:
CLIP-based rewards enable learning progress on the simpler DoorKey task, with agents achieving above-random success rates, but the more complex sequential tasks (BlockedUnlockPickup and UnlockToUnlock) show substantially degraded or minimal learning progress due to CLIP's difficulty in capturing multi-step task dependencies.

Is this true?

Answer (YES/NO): NO